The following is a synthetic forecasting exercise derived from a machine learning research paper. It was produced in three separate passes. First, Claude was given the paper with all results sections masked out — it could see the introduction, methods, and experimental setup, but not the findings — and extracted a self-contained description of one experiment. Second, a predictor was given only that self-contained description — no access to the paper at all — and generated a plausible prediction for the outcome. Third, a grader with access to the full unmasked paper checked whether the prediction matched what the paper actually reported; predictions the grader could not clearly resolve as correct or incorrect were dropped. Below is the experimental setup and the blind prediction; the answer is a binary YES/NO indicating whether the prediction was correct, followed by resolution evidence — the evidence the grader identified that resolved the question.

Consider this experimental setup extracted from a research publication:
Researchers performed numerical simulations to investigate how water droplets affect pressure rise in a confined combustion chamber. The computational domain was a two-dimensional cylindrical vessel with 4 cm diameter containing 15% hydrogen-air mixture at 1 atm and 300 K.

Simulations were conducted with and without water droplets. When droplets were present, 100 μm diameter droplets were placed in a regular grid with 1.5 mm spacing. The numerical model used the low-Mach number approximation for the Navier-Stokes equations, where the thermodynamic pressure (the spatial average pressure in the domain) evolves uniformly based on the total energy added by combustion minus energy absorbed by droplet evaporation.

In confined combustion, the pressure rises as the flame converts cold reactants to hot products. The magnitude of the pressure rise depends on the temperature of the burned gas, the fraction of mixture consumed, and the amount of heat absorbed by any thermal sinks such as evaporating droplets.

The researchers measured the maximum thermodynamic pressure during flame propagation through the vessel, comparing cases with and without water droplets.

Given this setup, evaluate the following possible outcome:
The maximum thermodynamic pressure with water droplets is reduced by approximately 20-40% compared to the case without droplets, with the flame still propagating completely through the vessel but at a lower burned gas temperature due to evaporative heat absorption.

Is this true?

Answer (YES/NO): NO